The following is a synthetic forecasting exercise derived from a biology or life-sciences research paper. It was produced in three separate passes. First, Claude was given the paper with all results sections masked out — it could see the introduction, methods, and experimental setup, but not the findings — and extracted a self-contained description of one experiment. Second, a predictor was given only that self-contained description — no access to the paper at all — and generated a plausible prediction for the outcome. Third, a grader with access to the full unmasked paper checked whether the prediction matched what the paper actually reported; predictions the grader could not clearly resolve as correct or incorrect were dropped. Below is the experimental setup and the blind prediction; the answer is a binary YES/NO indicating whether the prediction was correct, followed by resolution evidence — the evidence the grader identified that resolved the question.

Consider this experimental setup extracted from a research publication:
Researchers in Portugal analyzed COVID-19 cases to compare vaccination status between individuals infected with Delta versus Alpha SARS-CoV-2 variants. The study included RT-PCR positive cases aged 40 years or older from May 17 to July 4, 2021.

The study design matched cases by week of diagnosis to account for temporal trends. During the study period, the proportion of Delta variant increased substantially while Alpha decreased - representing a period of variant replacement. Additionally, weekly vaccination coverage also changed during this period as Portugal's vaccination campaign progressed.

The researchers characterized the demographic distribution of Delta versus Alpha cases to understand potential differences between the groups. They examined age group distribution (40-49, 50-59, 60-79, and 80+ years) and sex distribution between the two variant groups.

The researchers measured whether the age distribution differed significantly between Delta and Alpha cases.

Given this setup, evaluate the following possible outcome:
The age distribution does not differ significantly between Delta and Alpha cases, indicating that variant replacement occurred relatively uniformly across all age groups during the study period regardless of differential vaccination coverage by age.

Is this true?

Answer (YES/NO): NO